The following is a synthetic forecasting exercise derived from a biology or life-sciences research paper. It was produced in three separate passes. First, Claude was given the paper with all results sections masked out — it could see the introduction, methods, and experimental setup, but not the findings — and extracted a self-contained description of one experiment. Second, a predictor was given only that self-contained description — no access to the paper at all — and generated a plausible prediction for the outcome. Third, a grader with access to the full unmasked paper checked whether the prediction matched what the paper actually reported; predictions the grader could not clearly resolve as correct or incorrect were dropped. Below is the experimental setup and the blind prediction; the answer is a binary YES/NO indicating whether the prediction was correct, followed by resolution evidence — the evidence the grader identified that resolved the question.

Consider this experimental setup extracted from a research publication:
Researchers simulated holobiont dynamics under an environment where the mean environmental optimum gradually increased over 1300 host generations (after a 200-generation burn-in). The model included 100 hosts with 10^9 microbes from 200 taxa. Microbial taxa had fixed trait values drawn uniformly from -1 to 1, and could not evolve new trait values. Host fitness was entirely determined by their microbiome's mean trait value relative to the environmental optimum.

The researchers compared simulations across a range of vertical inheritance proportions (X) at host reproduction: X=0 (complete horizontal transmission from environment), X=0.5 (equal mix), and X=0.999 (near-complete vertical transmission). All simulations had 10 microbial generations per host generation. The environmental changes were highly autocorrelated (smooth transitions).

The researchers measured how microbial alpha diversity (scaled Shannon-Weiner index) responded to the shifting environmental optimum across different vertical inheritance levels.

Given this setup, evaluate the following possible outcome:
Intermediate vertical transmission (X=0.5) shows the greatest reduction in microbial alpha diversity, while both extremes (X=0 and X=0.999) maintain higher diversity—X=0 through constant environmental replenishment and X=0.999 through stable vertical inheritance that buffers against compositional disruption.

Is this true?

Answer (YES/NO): NO